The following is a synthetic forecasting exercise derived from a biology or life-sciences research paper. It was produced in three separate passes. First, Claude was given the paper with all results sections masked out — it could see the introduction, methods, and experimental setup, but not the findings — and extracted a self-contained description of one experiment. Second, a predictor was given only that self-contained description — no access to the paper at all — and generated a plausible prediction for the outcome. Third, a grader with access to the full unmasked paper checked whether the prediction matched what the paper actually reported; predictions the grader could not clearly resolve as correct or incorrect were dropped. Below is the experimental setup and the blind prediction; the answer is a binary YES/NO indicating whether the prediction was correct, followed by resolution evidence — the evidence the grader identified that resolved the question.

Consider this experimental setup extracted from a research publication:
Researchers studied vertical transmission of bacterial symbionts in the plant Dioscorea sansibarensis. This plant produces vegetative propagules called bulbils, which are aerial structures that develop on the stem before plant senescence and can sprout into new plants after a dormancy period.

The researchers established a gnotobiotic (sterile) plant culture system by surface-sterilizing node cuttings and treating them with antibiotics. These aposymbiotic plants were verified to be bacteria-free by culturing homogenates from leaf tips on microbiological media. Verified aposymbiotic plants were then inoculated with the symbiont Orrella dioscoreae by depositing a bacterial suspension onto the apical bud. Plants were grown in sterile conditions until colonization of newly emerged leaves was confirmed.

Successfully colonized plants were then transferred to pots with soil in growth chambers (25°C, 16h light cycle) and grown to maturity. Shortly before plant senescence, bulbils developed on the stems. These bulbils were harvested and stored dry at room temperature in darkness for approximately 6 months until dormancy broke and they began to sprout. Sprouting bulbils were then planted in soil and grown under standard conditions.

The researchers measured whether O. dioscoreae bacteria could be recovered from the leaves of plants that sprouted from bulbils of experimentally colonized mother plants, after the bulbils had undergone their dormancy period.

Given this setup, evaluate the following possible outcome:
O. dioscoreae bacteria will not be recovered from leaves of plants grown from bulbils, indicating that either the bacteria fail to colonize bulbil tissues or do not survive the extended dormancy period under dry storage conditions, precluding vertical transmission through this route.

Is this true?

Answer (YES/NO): NO